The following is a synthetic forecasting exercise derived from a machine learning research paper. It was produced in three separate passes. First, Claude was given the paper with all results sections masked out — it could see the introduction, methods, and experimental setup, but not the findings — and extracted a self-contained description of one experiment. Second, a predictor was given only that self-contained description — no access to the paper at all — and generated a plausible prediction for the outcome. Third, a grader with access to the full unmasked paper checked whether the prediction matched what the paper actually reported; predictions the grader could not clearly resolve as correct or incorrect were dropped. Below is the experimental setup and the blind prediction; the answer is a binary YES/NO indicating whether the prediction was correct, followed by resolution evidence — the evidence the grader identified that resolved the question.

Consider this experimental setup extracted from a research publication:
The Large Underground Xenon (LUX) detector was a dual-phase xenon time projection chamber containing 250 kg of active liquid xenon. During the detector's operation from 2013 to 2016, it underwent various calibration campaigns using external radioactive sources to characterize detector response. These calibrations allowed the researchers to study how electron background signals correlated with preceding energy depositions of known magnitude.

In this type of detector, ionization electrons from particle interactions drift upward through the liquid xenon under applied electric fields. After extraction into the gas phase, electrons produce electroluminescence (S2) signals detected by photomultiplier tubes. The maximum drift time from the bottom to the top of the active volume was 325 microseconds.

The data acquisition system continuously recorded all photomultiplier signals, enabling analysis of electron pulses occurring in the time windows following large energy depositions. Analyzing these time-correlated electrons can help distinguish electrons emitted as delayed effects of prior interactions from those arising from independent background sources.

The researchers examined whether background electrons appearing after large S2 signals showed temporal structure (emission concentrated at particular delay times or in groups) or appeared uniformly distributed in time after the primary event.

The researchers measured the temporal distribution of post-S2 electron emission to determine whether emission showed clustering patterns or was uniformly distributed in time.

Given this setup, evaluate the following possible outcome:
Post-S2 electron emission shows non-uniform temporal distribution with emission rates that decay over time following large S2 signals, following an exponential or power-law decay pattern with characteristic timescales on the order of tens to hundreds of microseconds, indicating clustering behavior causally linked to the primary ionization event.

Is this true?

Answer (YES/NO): NO